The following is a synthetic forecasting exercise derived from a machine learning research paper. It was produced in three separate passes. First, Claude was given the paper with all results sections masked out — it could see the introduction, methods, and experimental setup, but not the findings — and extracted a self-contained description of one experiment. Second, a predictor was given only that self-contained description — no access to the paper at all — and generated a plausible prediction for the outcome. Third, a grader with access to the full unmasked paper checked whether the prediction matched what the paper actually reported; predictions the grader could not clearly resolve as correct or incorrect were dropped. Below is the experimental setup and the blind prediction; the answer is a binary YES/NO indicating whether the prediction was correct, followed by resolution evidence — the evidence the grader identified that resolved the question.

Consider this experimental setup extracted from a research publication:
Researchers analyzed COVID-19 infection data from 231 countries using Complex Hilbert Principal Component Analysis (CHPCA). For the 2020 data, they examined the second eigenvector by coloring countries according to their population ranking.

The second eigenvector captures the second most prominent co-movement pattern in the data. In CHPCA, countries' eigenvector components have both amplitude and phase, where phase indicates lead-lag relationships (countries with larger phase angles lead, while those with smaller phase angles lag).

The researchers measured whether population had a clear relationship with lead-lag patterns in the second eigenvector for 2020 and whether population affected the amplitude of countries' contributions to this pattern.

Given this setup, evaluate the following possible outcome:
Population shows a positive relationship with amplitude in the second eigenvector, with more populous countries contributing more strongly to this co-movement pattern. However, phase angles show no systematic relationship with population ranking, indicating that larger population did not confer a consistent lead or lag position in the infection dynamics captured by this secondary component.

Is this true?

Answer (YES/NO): NO